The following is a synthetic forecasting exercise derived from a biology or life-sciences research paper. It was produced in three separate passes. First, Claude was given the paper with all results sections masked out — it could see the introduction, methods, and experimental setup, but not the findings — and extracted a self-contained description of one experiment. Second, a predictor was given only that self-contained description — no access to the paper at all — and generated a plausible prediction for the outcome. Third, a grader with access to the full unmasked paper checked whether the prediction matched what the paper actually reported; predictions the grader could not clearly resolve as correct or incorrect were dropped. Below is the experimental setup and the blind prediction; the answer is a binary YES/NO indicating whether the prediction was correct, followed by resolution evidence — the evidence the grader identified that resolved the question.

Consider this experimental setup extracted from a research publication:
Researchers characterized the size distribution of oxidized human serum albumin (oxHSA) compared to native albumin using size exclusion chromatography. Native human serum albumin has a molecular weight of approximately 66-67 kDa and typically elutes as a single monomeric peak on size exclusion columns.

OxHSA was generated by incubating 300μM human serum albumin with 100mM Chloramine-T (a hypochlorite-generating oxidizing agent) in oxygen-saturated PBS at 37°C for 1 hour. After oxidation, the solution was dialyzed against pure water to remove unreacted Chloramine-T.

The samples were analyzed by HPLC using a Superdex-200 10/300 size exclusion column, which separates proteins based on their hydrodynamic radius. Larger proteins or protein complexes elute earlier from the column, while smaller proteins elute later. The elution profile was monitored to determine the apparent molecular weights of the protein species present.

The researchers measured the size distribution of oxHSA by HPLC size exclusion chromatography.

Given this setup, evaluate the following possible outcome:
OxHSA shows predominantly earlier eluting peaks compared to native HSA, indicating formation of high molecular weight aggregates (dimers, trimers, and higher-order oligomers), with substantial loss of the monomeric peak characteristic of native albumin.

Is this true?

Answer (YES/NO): NO